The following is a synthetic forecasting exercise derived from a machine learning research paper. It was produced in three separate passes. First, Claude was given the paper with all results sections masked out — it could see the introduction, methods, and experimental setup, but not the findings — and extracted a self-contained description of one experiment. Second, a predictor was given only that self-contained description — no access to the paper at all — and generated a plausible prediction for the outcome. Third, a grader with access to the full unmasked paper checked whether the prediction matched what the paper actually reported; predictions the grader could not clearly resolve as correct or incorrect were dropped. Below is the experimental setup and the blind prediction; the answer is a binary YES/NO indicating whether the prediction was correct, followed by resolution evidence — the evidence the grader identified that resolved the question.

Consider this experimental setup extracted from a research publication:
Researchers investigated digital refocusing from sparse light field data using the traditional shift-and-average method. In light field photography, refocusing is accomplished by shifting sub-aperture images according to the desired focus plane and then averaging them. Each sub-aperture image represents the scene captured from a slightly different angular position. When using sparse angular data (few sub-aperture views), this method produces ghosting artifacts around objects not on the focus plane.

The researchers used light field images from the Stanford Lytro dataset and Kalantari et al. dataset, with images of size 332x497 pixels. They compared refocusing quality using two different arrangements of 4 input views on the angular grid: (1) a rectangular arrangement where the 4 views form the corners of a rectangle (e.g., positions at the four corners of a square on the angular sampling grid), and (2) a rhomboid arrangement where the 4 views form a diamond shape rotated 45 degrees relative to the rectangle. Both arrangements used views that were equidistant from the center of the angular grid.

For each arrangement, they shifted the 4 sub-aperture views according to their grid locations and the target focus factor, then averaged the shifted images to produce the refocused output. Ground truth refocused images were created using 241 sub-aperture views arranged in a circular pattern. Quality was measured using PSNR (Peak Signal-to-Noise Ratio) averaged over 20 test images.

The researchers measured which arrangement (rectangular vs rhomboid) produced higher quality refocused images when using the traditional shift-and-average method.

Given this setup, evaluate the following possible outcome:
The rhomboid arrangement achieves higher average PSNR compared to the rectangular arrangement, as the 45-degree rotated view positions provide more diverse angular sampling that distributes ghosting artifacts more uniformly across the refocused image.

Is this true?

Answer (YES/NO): NO